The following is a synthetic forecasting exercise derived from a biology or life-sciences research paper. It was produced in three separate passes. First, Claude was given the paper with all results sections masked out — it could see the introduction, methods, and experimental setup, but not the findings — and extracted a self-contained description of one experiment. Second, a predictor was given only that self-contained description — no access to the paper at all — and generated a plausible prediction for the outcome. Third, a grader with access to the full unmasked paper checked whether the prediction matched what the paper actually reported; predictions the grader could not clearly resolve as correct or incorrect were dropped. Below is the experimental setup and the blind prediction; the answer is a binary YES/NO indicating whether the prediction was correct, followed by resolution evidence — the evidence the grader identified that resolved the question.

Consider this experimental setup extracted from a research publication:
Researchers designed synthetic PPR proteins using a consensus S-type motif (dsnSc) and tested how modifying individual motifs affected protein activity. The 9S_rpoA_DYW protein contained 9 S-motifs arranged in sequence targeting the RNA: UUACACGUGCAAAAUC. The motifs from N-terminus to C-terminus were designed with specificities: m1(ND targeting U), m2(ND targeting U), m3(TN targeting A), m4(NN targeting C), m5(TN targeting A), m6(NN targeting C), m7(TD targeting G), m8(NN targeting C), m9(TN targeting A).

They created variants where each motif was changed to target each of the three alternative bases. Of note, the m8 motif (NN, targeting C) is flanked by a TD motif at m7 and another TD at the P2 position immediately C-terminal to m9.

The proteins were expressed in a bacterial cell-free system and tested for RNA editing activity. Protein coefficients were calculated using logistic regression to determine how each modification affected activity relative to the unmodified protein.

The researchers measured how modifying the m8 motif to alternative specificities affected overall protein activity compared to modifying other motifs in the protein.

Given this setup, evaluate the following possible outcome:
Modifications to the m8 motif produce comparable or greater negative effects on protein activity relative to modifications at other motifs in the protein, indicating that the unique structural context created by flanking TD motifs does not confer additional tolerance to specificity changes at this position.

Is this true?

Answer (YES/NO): NO